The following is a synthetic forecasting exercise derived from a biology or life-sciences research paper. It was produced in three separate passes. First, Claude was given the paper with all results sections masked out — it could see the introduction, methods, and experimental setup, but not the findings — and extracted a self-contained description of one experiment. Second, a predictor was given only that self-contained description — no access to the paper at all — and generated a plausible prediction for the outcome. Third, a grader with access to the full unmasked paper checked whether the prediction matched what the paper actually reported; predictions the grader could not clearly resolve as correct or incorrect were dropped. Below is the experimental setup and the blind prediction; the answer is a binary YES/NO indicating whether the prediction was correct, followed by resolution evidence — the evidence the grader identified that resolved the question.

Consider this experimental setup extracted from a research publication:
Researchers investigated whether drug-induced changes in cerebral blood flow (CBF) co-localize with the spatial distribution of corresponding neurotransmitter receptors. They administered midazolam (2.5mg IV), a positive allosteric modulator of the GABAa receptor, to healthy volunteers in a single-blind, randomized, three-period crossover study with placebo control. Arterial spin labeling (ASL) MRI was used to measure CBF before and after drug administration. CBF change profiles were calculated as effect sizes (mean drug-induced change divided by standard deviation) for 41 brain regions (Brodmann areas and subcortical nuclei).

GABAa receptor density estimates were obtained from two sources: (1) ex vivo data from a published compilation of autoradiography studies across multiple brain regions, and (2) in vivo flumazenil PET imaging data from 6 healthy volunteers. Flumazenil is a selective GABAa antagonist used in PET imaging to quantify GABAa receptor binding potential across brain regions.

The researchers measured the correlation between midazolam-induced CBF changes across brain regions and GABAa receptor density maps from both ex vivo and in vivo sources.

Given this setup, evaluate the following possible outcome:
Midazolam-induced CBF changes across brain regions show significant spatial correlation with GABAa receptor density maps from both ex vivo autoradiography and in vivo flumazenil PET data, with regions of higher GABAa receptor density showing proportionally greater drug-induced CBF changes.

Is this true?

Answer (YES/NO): NO